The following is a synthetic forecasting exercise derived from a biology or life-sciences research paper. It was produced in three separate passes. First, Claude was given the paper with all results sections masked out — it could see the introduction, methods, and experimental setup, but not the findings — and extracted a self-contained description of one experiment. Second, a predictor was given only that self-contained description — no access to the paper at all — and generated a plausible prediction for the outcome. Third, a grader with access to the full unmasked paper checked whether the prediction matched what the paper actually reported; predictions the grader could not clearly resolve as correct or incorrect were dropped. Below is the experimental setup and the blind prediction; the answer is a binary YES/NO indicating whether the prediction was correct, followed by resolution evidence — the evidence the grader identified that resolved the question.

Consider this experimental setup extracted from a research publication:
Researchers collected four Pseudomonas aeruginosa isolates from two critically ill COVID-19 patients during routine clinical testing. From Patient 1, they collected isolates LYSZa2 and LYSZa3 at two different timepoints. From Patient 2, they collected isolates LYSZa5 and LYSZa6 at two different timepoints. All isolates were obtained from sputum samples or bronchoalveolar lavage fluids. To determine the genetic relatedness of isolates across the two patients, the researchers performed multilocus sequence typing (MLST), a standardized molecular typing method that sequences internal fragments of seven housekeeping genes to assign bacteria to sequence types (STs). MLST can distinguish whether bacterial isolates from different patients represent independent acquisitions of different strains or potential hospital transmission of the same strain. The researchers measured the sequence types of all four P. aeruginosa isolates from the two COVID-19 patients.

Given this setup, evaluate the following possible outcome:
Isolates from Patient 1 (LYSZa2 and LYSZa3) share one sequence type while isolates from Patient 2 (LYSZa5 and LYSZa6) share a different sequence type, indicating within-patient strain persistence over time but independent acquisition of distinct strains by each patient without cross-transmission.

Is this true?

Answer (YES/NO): NO